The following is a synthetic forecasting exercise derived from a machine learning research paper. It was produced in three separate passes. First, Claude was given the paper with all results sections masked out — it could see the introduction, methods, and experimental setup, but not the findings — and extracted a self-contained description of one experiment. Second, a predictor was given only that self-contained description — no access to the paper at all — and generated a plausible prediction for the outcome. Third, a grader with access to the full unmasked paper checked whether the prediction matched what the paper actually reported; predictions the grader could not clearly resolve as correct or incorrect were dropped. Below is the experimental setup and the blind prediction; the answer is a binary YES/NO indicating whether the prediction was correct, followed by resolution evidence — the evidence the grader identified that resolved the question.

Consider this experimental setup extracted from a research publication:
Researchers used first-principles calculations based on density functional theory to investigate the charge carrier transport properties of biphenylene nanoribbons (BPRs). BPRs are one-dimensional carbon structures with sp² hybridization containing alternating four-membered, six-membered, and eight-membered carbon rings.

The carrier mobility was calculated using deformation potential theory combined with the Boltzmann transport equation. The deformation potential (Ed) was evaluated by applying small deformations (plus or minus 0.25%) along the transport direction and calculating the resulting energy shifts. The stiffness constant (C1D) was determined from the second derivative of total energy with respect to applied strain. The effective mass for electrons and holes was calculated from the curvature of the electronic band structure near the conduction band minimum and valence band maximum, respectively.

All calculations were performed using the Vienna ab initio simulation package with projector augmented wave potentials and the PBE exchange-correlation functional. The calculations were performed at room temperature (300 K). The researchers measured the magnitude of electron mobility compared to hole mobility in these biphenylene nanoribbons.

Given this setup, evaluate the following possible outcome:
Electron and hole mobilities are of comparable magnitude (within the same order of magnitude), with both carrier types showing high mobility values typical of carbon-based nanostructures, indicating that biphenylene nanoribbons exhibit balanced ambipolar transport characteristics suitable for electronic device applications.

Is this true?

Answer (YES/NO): NO